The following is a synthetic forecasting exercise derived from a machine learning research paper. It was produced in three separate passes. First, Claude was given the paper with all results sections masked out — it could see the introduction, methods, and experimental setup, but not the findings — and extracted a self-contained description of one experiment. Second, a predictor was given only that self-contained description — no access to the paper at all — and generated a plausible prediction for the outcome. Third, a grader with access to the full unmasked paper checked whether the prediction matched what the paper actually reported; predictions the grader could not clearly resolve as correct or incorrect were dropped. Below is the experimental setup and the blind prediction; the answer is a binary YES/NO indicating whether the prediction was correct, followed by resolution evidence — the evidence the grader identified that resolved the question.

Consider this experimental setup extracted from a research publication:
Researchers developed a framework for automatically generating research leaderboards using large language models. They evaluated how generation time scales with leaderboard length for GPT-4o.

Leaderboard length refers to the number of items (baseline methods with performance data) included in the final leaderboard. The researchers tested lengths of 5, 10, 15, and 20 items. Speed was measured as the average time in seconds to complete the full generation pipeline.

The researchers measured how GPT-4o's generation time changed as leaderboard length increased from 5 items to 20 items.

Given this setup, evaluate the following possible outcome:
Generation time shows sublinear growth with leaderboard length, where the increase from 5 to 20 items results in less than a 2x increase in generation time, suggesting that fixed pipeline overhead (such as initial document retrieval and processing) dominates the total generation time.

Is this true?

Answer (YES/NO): NO